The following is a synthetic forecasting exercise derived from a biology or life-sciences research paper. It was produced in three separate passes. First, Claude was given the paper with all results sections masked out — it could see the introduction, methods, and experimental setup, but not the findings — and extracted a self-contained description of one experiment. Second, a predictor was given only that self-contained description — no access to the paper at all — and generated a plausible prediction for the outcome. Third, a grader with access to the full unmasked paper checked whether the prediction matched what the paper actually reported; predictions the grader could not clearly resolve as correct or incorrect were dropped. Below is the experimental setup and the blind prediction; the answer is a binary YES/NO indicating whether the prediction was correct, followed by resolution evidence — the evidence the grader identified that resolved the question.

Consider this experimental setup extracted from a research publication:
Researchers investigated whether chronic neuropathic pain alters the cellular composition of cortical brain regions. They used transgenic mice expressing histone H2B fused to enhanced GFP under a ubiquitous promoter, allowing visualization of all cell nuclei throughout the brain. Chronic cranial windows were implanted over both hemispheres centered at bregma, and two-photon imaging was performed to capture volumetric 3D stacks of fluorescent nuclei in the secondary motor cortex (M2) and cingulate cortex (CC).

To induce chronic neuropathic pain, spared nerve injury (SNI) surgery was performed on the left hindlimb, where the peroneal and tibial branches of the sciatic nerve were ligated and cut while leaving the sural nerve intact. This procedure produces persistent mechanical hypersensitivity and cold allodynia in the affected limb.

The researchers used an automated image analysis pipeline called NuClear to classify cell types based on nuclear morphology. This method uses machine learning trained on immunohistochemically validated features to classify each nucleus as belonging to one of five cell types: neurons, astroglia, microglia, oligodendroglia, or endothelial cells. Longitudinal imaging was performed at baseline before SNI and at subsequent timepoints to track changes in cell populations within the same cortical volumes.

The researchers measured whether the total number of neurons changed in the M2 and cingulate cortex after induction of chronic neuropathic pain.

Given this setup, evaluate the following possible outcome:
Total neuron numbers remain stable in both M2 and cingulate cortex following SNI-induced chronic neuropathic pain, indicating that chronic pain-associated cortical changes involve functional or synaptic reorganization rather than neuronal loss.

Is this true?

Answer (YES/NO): NO